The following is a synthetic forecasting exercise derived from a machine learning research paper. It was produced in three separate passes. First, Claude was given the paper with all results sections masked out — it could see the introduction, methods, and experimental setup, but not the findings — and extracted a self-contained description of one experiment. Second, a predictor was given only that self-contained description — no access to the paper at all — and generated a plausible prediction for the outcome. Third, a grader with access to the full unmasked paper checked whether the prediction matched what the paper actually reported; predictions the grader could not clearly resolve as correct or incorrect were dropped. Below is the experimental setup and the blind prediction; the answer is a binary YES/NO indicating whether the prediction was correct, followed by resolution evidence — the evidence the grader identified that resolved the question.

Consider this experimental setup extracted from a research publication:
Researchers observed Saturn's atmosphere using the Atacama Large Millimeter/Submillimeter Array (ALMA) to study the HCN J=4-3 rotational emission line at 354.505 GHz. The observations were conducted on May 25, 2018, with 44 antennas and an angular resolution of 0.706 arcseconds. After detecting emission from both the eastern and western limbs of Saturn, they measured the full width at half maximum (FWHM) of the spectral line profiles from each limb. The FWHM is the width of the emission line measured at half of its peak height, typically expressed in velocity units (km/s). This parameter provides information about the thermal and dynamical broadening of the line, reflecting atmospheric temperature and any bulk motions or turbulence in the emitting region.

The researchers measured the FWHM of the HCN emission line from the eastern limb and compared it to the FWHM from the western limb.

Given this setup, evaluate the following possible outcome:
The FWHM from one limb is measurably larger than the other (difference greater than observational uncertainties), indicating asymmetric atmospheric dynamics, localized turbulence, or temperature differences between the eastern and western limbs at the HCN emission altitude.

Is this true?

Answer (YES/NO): NO